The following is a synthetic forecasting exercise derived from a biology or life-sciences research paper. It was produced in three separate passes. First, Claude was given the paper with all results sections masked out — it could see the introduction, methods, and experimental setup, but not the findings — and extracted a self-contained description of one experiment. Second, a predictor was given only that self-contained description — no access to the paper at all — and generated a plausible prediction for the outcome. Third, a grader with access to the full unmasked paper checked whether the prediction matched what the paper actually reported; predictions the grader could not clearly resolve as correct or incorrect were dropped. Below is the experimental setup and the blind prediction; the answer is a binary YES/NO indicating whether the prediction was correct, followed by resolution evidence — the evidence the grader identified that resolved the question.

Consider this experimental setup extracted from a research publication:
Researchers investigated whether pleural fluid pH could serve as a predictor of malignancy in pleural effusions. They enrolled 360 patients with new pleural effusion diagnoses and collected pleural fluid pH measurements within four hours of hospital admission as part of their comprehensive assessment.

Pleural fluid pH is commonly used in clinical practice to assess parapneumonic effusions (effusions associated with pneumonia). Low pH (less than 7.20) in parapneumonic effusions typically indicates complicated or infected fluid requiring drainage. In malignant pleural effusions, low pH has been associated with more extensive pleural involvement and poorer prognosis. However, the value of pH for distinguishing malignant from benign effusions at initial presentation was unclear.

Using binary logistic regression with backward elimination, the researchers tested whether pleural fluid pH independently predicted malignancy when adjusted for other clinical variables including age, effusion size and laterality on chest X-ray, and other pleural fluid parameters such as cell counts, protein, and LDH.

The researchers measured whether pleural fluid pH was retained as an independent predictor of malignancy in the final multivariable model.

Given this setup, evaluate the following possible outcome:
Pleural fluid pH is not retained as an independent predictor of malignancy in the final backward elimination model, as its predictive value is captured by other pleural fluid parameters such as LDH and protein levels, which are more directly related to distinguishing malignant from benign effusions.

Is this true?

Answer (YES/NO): YES